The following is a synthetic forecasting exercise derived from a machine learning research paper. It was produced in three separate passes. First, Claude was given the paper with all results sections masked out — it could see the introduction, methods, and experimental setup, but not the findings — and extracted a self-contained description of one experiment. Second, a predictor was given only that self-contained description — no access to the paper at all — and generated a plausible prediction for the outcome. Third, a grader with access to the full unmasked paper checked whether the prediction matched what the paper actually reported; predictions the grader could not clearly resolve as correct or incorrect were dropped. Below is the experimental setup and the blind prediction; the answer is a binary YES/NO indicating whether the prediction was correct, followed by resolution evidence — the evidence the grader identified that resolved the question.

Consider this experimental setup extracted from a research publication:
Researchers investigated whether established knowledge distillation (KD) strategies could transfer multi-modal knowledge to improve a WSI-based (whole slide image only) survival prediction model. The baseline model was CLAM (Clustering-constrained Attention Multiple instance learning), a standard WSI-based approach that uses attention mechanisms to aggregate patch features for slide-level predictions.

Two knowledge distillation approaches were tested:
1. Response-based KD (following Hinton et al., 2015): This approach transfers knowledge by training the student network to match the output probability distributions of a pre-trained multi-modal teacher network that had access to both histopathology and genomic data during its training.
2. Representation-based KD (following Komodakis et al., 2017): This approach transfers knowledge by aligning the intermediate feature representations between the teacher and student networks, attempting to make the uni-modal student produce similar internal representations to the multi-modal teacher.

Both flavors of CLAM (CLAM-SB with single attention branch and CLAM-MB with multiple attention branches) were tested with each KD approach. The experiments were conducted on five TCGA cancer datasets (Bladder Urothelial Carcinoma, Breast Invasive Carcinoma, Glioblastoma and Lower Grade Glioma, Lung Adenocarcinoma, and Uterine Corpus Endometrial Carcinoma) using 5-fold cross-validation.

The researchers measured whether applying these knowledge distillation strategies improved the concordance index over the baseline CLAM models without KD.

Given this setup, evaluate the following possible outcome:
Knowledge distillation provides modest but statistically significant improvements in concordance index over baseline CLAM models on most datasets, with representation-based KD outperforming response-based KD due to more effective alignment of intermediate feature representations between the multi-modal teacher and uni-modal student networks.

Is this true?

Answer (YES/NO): NO